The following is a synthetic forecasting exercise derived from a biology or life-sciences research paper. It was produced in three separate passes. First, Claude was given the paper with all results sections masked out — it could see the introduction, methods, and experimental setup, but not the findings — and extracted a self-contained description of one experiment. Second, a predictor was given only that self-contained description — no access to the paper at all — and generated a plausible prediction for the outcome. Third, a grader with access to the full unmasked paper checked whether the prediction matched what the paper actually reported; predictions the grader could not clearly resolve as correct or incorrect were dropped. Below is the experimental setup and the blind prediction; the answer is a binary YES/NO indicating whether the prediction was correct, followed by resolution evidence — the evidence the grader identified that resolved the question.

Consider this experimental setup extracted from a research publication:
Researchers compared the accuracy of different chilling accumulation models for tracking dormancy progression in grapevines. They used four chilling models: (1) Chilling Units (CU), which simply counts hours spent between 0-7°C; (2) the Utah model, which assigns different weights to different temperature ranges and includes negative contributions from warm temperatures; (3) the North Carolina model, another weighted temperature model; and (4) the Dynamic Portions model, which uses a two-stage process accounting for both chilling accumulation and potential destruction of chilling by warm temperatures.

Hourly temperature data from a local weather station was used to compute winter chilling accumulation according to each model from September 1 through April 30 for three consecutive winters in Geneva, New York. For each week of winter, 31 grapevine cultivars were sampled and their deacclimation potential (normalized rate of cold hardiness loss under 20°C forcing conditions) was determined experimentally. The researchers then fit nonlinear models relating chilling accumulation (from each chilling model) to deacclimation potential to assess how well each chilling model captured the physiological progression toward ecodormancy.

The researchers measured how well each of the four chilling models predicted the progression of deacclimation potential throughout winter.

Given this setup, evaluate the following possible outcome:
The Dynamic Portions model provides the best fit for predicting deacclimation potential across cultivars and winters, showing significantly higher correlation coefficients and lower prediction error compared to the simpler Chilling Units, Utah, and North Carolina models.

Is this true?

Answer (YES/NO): NO